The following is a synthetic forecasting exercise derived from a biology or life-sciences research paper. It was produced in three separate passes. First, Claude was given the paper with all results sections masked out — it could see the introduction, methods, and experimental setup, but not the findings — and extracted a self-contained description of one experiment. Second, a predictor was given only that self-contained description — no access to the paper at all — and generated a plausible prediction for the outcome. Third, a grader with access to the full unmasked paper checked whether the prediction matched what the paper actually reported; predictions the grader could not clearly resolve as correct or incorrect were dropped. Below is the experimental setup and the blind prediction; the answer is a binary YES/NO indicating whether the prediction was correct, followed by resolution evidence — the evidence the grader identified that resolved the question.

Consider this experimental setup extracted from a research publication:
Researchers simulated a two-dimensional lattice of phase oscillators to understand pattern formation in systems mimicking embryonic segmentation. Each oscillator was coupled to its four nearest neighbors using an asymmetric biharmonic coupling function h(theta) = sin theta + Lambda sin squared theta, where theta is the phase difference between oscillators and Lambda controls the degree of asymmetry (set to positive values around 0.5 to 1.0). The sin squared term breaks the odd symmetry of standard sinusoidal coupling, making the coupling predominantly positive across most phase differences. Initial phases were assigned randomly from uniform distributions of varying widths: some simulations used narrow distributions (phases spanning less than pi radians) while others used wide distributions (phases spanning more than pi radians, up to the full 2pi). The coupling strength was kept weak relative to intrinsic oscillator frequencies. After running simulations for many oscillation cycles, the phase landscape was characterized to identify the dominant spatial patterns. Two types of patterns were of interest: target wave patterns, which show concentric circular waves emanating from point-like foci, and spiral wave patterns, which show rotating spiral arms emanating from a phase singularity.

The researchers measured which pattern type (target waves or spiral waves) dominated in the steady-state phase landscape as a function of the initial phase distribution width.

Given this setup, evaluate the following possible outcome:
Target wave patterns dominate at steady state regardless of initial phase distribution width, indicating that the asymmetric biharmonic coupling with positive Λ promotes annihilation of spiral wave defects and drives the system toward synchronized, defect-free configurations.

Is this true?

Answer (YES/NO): NO